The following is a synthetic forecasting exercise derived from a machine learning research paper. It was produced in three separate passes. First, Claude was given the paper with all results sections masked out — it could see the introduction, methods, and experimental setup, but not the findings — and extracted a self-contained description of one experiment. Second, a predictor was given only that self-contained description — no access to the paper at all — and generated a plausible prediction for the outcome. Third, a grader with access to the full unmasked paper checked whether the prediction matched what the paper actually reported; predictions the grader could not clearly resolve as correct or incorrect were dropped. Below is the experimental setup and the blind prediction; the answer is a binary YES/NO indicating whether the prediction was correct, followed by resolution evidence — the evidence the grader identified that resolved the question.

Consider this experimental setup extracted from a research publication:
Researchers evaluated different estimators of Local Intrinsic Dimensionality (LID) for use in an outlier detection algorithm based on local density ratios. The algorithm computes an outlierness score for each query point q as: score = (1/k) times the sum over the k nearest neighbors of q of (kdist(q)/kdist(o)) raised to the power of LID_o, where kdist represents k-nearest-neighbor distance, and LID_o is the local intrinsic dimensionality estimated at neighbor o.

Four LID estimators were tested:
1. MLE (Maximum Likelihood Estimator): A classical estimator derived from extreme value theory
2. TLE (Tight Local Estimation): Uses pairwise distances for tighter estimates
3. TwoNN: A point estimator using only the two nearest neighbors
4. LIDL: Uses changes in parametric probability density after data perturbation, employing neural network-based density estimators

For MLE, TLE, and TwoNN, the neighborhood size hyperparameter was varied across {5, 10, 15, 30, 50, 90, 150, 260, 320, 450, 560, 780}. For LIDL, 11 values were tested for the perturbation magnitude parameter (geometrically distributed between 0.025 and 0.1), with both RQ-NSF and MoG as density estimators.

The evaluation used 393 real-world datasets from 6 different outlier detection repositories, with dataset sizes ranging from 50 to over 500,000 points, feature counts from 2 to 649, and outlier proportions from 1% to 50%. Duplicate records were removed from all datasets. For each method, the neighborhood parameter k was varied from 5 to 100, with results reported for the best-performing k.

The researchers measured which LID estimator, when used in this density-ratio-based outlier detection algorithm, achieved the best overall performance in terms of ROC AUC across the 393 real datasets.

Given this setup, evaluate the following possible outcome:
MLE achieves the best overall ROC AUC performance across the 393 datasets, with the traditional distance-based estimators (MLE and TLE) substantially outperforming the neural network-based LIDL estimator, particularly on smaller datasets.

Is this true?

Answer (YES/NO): NO